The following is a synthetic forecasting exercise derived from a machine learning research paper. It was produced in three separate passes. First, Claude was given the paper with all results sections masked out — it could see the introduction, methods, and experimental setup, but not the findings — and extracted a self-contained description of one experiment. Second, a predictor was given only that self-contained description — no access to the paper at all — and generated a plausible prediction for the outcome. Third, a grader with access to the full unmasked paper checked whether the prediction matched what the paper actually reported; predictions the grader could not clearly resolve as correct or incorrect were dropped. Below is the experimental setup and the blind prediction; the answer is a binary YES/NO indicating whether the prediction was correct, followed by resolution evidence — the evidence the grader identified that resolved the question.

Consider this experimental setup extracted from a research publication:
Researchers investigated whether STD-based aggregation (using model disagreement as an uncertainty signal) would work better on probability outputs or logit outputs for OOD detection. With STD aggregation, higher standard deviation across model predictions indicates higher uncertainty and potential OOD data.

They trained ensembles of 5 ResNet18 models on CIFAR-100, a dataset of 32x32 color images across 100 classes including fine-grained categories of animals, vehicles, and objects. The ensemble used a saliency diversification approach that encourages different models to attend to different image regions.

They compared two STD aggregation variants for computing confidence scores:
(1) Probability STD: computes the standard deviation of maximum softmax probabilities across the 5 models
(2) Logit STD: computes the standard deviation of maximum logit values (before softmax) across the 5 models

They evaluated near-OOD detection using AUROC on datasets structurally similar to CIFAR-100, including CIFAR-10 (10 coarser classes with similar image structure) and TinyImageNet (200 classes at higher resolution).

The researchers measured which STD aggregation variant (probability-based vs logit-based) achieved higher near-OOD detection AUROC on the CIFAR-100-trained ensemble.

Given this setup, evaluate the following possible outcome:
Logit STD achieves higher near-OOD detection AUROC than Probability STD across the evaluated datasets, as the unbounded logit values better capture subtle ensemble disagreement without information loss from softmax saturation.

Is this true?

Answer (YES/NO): NO